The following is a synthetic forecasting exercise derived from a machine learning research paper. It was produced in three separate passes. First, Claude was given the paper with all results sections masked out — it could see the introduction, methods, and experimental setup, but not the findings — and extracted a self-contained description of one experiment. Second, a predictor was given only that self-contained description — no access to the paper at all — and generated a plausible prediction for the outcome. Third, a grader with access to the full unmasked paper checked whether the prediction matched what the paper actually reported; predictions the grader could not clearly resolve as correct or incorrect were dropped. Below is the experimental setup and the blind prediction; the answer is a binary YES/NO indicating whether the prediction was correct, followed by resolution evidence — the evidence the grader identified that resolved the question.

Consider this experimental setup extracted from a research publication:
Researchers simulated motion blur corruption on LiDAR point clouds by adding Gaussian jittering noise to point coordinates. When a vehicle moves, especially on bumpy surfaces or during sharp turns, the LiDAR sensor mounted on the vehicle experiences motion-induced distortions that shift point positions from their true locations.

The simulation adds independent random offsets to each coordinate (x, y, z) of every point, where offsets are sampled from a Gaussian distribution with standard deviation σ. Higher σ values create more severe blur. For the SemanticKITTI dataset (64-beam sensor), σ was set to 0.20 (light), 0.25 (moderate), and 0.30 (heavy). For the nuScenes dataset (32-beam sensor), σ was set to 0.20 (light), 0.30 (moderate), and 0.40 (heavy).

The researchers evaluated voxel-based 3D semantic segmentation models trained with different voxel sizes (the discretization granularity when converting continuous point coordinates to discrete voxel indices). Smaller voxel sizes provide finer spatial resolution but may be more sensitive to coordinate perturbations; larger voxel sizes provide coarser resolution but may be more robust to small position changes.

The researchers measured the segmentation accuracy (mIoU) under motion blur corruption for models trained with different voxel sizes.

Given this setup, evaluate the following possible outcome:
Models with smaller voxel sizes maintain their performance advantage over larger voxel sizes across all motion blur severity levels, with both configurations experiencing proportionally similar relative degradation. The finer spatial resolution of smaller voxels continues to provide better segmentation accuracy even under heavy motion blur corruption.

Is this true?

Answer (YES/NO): NO